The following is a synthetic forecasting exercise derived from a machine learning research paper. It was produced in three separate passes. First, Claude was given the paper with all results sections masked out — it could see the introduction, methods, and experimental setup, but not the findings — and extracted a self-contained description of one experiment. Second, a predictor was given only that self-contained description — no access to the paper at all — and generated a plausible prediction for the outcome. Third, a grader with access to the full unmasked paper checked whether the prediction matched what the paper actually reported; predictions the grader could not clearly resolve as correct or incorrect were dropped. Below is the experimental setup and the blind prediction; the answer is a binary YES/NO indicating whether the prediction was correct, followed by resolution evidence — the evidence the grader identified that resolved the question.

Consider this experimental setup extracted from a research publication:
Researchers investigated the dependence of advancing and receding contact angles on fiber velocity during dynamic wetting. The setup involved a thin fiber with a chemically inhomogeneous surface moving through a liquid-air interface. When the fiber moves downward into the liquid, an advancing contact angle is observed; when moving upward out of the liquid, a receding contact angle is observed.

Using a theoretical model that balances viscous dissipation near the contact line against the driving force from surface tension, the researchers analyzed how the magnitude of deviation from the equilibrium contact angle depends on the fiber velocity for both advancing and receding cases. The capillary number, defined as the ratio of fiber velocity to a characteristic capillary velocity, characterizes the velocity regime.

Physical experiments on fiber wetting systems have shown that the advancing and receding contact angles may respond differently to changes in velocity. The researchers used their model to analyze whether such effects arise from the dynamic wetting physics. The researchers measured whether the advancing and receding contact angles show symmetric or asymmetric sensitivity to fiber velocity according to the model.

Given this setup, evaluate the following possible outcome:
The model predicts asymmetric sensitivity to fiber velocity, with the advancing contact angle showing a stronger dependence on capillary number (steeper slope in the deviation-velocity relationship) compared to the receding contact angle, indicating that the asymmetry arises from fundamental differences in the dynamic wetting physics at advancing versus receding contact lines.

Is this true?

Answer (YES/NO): NO